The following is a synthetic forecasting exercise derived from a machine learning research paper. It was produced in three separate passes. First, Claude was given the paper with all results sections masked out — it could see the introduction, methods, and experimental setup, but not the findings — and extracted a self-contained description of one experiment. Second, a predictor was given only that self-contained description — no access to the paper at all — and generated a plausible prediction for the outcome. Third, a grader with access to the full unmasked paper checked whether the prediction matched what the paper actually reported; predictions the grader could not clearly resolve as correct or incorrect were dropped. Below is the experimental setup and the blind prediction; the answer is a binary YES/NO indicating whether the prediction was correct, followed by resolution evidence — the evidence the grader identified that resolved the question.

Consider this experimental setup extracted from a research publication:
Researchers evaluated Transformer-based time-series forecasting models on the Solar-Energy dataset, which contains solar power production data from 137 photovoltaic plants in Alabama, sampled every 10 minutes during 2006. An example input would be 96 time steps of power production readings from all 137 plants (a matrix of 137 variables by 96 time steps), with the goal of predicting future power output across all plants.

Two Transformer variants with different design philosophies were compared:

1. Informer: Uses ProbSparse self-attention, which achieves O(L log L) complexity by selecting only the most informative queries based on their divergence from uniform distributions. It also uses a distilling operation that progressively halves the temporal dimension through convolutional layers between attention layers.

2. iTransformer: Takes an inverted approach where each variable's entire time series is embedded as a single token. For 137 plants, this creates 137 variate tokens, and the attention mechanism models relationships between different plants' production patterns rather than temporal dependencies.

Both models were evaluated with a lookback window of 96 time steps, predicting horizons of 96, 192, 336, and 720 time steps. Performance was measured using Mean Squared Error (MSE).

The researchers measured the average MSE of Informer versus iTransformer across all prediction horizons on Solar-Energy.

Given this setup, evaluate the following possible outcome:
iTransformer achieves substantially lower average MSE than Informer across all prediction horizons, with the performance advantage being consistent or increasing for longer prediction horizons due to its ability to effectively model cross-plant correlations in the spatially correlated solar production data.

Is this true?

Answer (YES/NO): NO